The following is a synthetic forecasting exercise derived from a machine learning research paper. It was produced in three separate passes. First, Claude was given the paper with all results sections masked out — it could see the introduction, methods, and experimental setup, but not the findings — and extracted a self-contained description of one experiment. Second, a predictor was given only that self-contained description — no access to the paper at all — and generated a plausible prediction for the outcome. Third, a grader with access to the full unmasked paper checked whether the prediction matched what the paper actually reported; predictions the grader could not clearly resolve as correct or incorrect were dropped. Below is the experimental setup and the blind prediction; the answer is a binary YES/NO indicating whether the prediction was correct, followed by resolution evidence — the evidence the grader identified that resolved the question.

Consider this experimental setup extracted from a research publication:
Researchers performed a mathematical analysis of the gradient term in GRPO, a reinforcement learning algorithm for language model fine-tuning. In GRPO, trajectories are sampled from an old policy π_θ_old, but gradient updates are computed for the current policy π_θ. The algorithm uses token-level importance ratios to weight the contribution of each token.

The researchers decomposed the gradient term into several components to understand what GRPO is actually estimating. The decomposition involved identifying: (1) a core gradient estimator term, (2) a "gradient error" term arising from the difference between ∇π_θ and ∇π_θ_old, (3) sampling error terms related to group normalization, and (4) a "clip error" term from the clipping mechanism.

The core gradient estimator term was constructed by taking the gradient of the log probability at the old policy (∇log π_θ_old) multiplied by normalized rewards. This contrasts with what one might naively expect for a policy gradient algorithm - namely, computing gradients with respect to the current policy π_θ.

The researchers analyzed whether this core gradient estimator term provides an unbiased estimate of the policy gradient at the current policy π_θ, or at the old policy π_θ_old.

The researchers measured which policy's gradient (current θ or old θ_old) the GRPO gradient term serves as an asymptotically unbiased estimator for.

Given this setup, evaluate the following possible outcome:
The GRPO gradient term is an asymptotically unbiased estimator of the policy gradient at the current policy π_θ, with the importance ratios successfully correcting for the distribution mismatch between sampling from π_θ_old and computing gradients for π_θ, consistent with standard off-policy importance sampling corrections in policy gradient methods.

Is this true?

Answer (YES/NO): NO